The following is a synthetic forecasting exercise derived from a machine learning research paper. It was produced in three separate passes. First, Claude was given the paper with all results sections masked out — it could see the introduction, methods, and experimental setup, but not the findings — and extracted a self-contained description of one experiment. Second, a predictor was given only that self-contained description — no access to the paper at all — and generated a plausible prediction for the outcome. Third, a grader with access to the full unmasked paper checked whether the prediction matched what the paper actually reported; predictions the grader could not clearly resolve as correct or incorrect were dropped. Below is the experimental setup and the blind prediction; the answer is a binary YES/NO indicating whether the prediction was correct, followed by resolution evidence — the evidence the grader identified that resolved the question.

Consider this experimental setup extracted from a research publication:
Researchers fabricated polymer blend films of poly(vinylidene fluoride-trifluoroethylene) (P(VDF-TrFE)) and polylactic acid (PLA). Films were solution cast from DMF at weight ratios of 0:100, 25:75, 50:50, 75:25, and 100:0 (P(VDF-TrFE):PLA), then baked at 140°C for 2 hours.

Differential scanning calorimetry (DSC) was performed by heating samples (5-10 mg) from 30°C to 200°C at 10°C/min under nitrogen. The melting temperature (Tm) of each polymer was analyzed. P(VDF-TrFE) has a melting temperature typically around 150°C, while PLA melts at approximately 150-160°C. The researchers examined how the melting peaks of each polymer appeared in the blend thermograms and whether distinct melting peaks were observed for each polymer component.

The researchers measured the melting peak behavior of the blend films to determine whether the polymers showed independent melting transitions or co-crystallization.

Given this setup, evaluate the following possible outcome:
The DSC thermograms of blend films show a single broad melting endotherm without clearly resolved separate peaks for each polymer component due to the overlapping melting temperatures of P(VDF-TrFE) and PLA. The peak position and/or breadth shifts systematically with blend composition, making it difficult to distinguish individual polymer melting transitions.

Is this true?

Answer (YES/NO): NO